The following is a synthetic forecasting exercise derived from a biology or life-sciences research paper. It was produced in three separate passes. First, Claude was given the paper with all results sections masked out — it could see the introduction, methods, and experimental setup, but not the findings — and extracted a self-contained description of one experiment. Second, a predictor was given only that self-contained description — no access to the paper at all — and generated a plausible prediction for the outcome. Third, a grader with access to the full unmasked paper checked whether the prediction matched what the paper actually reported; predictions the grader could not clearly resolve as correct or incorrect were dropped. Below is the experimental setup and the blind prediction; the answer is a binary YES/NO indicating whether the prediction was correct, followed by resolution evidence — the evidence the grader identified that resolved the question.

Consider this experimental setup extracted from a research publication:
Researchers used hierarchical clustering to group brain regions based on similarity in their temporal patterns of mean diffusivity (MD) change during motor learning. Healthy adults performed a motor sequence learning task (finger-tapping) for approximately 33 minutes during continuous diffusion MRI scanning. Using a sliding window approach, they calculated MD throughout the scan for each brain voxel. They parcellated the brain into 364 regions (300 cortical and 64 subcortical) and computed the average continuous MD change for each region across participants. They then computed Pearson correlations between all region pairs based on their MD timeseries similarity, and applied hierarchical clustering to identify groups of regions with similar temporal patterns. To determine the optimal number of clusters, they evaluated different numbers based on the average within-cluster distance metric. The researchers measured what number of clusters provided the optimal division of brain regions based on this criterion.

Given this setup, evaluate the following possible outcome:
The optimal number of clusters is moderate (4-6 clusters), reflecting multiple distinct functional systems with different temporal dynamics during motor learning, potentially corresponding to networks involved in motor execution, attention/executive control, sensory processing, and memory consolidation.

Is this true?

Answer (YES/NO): YES